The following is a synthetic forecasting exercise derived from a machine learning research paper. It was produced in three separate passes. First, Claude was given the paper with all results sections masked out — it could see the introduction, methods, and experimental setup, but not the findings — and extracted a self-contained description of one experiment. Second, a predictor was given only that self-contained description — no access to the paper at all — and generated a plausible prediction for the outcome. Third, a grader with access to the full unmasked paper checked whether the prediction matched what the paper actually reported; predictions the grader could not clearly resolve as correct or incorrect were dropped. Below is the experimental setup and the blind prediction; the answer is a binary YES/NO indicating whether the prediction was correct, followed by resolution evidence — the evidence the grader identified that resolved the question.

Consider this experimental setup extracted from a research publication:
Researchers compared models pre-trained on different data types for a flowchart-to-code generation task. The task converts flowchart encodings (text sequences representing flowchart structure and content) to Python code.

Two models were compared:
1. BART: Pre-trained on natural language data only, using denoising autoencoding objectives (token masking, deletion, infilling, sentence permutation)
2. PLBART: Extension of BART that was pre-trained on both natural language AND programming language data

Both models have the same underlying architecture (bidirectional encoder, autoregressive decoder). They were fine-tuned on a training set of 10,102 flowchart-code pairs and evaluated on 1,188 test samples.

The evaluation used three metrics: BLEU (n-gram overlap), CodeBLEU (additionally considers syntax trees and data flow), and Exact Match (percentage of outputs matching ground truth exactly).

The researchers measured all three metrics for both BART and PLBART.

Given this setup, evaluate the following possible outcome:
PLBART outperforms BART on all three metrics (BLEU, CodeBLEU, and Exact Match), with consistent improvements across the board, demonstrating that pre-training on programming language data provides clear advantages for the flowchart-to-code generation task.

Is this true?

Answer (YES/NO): YES